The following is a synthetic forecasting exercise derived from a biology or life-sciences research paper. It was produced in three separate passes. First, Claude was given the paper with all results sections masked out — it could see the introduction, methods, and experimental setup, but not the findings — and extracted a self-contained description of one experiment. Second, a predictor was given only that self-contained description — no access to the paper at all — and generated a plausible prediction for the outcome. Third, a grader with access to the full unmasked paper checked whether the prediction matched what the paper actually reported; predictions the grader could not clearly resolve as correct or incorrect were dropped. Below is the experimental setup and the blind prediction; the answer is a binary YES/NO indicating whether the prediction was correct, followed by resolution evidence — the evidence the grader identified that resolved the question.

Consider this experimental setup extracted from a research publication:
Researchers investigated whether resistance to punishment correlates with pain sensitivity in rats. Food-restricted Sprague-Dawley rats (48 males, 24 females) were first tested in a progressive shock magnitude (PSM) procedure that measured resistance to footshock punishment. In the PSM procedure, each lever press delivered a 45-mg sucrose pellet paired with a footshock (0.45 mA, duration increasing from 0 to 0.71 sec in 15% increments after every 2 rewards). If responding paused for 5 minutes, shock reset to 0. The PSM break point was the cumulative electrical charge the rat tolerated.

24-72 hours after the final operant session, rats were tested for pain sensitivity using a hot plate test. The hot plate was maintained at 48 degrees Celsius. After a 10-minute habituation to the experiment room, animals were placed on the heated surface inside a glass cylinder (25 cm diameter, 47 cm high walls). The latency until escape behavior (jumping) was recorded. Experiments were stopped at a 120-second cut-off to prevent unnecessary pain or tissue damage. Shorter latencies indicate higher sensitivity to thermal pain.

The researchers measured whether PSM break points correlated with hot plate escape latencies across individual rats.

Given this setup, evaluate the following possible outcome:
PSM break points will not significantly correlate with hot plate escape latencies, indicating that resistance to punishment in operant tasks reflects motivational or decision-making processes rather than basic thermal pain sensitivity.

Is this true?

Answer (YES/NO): YES